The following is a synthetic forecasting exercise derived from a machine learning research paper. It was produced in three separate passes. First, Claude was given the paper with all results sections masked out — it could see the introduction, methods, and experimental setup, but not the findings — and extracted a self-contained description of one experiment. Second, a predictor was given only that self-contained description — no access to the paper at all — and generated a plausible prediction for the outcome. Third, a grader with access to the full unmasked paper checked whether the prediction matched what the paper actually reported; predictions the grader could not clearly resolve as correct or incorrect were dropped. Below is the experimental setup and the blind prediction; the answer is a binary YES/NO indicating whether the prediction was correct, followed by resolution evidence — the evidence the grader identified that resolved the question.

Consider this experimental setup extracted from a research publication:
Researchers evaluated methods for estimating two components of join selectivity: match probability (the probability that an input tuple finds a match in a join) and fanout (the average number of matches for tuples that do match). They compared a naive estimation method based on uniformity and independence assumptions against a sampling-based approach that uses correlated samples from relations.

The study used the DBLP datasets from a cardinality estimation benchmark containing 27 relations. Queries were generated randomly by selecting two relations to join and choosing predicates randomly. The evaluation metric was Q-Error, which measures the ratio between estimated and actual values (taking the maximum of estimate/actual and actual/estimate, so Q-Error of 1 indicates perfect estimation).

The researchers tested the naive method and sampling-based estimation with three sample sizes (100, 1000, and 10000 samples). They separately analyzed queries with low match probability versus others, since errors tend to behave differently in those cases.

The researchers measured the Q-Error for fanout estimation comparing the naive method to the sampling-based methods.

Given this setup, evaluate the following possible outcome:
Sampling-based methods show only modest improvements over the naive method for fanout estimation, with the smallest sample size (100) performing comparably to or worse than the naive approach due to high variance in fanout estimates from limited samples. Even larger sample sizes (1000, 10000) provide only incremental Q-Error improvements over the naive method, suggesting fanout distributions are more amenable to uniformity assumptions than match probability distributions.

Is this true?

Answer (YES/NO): NO